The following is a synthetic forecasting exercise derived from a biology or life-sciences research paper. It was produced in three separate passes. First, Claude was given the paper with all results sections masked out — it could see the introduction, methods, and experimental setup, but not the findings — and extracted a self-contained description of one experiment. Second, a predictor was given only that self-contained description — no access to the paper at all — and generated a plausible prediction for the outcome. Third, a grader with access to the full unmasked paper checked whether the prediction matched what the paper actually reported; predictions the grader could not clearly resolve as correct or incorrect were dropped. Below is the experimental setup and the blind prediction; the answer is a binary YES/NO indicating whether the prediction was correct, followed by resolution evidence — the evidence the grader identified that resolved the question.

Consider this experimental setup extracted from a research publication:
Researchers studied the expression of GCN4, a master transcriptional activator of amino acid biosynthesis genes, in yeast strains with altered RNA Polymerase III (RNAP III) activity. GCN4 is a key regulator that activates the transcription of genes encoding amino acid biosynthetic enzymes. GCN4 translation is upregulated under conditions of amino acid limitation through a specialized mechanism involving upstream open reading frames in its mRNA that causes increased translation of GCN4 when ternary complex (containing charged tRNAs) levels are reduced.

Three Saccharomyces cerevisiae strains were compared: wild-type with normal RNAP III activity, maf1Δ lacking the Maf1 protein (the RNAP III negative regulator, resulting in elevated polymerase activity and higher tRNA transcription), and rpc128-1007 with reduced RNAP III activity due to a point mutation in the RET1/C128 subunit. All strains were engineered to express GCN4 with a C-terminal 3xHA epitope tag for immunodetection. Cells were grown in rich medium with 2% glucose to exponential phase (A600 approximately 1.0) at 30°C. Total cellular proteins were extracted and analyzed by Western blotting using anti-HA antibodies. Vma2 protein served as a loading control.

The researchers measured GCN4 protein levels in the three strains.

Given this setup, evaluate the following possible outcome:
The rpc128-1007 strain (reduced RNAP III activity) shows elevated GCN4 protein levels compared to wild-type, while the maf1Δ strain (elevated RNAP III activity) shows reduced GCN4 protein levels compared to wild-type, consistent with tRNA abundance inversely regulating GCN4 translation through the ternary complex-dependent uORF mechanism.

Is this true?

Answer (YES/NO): NO